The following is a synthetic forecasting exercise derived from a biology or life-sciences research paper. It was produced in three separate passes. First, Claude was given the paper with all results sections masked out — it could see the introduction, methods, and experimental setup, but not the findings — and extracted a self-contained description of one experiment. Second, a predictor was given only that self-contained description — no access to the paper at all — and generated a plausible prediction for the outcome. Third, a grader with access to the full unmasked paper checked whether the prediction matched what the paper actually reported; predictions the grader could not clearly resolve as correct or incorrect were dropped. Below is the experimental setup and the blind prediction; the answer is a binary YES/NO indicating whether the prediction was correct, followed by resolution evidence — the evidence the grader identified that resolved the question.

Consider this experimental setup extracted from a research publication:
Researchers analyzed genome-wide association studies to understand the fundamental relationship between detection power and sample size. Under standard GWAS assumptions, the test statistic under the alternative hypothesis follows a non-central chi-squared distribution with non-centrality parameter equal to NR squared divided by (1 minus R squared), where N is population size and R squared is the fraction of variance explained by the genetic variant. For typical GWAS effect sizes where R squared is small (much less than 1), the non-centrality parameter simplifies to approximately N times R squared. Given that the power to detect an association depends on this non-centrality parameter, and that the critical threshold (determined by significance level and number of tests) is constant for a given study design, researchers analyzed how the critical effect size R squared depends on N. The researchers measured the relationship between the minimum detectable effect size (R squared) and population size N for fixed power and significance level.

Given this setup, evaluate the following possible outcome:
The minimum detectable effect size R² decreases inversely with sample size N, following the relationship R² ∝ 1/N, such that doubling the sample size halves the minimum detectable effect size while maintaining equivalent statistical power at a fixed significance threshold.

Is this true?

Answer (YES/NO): YES